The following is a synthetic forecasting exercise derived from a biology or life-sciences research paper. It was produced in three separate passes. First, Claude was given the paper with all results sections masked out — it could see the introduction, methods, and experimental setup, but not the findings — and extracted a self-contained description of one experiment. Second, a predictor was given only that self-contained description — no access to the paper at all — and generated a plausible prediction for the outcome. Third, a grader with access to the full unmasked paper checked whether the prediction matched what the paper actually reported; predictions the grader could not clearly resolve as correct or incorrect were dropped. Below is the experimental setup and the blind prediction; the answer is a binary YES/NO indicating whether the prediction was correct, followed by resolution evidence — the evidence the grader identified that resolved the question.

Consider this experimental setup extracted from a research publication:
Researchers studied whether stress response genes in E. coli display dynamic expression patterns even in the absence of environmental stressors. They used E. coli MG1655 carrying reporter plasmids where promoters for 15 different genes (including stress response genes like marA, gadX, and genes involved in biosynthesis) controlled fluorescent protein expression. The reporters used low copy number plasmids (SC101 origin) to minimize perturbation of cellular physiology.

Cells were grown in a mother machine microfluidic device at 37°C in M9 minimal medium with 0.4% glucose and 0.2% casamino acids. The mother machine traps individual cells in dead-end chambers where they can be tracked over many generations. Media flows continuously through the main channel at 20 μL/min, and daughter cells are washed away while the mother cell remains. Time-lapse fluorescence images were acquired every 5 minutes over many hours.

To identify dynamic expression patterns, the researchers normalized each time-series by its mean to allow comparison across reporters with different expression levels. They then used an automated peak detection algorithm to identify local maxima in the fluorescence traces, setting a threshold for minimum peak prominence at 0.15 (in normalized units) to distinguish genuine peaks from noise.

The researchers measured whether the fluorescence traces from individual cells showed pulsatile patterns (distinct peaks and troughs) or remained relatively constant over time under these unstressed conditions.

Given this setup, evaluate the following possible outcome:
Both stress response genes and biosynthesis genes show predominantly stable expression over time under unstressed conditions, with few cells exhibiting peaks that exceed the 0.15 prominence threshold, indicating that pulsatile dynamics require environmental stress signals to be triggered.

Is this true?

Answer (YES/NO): NO